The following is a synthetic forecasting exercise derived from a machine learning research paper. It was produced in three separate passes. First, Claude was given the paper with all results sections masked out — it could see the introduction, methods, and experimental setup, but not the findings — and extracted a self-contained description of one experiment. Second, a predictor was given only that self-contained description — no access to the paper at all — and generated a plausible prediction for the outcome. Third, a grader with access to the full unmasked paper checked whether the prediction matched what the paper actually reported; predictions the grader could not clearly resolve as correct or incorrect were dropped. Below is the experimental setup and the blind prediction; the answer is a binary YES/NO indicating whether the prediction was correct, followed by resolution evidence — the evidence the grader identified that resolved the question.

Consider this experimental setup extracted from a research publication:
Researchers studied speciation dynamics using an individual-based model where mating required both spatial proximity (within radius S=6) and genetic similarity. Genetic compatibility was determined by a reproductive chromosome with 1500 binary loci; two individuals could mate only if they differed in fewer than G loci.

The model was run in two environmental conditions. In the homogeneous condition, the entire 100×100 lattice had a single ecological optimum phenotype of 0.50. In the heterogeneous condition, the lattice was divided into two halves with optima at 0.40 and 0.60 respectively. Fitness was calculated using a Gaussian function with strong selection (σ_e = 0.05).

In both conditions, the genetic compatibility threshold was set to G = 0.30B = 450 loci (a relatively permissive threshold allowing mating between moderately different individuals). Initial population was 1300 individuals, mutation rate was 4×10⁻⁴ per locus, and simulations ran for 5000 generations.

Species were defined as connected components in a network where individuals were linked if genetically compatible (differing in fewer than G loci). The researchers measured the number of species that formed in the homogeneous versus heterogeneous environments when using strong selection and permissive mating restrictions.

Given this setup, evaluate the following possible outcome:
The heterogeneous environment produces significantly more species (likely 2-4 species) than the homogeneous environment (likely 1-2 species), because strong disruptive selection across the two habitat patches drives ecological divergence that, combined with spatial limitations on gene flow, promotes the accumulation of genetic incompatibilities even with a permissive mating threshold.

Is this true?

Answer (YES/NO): YES